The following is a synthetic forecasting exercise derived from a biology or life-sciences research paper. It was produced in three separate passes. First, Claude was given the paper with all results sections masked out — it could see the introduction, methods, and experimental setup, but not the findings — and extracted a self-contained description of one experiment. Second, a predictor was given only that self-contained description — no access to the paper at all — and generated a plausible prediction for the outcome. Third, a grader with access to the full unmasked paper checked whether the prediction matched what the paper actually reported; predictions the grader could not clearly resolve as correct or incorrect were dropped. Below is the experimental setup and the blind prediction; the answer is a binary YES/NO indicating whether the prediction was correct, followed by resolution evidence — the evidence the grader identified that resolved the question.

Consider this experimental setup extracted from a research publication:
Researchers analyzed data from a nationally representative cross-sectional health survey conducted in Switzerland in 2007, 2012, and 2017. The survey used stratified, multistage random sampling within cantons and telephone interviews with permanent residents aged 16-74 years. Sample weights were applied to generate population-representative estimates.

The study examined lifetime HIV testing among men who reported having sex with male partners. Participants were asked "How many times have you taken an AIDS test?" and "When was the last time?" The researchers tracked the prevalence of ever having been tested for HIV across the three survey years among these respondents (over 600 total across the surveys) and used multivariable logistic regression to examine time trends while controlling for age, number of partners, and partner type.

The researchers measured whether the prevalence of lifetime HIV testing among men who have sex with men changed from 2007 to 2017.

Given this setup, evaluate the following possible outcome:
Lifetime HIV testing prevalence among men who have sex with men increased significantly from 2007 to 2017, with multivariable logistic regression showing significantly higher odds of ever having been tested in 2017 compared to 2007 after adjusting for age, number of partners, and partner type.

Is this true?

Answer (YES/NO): NO